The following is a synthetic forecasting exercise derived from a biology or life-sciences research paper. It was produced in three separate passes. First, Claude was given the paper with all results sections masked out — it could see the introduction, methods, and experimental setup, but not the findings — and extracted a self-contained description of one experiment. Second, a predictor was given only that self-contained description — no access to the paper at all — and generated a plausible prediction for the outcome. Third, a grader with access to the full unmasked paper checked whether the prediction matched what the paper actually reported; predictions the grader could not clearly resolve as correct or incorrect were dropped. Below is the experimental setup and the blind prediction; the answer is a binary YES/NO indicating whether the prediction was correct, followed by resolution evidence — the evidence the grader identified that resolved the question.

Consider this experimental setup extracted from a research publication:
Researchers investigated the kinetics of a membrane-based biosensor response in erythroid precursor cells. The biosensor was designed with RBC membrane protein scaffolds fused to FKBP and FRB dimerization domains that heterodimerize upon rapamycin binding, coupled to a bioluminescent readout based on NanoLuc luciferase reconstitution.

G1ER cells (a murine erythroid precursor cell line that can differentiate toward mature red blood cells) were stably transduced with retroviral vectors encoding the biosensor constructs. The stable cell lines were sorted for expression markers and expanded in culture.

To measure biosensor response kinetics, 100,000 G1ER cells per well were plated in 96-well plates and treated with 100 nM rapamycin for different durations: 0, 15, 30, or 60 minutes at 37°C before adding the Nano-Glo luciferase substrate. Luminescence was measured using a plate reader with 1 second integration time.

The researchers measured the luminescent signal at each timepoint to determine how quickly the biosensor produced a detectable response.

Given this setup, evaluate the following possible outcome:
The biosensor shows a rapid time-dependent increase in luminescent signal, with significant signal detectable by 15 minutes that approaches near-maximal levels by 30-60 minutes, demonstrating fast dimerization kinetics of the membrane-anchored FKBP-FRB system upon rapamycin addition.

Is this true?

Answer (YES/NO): NO